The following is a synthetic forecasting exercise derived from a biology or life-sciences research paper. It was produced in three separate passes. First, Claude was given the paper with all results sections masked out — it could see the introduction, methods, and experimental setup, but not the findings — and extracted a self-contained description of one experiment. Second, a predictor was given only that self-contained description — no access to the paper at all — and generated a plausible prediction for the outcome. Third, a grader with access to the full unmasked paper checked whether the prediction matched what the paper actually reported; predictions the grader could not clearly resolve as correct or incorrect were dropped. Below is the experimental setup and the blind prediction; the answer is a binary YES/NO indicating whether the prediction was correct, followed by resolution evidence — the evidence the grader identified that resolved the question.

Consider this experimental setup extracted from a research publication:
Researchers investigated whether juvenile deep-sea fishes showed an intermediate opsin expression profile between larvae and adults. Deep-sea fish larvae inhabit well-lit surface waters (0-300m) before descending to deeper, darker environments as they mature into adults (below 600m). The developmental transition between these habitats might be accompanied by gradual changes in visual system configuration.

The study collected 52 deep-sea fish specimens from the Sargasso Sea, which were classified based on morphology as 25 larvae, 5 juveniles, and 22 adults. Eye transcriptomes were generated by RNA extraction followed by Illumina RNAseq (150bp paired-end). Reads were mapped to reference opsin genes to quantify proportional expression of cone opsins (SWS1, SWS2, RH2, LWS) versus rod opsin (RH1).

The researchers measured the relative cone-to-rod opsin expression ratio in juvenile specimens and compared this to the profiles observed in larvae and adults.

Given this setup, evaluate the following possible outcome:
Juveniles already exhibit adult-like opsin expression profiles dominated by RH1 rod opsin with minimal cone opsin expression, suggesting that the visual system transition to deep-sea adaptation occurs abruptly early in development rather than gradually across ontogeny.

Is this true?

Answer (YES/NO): YES